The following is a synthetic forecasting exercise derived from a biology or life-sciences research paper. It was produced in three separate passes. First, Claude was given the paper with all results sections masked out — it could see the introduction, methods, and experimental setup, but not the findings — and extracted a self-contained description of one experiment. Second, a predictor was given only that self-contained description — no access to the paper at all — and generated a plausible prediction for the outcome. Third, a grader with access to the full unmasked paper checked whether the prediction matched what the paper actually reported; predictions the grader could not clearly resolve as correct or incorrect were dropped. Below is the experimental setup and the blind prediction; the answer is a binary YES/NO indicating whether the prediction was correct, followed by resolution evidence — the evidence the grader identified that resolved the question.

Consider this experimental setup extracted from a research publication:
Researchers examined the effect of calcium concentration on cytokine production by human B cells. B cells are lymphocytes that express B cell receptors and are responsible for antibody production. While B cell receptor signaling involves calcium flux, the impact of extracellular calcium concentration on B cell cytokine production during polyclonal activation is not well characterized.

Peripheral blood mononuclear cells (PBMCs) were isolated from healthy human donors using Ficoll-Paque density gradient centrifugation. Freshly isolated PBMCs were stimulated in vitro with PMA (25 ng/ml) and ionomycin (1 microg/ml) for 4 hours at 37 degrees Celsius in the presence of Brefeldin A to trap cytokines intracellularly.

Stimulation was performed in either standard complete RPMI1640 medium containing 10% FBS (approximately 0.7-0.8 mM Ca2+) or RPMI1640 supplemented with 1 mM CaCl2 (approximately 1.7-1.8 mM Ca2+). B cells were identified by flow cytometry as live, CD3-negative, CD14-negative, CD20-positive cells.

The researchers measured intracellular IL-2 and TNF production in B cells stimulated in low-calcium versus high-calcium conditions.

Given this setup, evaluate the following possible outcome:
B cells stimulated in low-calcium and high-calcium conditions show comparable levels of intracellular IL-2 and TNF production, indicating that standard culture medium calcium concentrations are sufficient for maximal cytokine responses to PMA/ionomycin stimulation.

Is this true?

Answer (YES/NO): NO